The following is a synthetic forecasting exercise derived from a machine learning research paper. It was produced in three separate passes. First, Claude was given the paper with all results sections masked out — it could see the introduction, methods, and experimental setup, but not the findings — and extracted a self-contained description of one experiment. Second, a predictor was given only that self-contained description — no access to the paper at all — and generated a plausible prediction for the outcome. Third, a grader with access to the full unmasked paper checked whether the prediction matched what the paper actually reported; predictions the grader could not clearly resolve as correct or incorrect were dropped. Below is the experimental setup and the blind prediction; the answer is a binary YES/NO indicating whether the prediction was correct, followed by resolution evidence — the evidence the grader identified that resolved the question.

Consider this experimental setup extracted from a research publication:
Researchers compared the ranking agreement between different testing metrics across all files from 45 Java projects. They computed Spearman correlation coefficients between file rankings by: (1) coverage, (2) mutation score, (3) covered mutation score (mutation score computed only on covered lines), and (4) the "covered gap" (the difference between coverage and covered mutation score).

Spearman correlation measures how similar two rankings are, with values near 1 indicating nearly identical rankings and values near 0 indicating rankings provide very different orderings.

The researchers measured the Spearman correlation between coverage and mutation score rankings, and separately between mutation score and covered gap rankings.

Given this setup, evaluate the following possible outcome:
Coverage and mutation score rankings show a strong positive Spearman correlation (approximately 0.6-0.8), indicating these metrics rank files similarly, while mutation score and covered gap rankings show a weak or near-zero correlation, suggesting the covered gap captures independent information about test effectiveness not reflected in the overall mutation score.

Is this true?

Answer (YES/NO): NO